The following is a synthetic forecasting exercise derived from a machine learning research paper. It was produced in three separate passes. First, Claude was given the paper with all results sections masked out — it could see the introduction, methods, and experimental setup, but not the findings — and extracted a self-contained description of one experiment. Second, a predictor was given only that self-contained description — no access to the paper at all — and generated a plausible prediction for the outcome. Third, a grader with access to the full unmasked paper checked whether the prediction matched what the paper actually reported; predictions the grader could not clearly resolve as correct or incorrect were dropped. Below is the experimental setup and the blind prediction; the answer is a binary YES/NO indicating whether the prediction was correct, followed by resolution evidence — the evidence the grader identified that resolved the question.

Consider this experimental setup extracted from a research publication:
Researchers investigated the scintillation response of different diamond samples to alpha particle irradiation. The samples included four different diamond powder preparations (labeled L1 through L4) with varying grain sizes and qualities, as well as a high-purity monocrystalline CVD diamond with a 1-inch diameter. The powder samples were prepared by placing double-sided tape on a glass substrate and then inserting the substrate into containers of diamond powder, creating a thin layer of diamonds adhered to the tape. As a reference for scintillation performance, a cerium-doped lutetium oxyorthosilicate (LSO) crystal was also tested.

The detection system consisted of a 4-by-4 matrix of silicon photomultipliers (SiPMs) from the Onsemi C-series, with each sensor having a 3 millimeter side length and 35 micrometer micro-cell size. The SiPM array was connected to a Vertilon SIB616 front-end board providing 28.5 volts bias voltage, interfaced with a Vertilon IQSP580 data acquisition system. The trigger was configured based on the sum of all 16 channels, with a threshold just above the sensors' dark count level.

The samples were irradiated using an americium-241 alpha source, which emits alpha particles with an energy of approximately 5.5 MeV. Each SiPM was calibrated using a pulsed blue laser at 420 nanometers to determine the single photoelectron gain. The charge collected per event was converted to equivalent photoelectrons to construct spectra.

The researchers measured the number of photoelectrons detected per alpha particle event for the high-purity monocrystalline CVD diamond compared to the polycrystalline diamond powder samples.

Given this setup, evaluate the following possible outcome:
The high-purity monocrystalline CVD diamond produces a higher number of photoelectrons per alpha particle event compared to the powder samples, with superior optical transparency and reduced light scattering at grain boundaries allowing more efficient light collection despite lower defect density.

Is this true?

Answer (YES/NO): NO